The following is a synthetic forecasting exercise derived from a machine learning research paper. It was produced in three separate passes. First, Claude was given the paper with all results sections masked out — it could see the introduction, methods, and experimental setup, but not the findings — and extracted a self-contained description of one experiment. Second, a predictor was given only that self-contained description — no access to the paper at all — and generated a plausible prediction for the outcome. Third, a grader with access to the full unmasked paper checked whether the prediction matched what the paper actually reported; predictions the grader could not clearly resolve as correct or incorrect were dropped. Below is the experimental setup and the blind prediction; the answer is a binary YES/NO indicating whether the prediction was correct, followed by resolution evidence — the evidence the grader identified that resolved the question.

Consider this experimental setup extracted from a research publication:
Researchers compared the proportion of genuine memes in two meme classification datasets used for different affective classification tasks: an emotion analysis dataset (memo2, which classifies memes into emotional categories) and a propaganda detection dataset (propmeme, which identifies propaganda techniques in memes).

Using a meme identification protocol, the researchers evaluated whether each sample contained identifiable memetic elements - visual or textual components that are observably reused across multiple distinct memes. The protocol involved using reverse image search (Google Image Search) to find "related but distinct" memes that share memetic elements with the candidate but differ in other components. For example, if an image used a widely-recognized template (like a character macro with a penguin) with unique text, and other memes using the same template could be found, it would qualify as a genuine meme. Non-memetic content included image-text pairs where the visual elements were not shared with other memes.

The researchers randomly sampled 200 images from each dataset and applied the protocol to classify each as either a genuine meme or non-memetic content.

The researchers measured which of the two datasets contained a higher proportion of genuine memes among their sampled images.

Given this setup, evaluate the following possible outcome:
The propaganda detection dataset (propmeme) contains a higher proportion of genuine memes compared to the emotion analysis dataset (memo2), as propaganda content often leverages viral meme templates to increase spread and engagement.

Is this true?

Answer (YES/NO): NO